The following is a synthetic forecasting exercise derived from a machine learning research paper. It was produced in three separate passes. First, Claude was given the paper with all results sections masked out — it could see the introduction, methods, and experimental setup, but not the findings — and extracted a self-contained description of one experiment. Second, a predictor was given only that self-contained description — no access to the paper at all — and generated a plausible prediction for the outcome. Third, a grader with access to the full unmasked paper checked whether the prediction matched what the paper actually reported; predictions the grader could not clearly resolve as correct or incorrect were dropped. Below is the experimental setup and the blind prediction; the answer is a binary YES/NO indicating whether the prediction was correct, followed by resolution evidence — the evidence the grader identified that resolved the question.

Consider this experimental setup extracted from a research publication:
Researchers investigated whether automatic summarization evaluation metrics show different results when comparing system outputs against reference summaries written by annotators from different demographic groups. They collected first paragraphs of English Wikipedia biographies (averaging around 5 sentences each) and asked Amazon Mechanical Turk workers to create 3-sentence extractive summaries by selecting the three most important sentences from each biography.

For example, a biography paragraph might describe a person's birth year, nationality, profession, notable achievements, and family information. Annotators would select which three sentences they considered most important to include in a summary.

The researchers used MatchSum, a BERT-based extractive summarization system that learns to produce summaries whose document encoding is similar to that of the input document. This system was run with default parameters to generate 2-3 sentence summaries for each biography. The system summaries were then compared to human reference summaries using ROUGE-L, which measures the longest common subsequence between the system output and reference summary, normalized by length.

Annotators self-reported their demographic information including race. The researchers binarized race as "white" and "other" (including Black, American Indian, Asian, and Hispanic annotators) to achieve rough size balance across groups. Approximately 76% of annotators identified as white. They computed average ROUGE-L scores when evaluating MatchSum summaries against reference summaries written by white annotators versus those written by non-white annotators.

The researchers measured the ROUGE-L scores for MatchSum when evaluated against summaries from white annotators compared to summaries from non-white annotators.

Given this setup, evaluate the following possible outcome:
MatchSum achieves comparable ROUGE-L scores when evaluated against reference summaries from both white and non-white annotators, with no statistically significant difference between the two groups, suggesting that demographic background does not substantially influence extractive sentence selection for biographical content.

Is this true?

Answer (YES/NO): NO